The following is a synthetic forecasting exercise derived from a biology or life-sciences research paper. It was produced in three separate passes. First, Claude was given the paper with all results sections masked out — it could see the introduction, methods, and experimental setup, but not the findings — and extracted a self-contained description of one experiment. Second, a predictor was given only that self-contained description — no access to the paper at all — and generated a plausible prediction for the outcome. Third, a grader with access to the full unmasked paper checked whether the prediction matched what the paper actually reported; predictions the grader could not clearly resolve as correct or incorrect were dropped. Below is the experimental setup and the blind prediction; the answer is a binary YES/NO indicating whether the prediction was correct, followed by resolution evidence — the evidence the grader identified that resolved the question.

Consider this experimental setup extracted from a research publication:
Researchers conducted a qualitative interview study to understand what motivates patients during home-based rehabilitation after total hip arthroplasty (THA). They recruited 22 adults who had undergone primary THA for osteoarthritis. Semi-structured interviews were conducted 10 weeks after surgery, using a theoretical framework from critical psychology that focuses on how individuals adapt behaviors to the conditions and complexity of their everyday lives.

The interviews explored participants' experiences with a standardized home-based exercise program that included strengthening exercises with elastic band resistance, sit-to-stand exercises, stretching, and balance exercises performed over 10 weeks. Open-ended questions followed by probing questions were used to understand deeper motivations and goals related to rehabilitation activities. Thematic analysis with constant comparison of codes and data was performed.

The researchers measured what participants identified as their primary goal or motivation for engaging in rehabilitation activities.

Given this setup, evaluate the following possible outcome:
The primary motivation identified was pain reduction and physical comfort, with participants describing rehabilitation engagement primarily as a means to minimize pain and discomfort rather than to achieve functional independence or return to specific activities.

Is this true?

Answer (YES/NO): NO